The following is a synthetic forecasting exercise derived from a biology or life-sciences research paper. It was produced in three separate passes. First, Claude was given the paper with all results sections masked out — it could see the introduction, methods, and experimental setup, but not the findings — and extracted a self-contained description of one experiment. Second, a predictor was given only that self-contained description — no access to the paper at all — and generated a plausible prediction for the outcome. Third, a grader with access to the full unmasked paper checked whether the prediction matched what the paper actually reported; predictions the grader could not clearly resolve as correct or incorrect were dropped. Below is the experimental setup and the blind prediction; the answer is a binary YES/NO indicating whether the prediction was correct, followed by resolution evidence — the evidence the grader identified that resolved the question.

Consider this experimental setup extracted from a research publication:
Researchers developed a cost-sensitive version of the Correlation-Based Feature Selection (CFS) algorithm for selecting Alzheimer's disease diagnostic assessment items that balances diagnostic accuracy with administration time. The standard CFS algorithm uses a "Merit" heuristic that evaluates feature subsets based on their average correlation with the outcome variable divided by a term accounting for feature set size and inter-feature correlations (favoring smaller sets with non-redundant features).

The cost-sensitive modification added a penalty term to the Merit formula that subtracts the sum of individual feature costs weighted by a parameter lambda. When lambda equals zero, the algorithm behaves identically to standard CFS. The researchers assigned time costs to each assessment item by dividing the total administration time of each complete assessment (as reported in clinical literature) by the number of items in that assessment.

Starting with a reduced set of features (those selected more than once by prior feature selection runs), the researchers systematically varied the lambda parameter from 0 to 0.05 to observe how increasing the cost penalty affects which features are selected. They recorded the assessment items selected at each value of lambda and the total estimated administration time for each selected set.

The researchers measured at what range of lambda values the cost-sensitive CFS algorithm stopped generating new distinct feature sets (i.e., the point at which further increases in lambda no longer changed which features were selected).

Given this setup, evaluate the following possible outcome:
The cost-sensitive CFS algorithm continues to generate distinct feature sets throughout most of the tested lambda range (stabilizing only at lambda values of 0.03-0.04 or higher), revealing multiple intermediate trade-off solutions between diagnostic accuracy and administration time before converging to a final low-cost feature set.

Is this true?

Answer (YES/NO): NO